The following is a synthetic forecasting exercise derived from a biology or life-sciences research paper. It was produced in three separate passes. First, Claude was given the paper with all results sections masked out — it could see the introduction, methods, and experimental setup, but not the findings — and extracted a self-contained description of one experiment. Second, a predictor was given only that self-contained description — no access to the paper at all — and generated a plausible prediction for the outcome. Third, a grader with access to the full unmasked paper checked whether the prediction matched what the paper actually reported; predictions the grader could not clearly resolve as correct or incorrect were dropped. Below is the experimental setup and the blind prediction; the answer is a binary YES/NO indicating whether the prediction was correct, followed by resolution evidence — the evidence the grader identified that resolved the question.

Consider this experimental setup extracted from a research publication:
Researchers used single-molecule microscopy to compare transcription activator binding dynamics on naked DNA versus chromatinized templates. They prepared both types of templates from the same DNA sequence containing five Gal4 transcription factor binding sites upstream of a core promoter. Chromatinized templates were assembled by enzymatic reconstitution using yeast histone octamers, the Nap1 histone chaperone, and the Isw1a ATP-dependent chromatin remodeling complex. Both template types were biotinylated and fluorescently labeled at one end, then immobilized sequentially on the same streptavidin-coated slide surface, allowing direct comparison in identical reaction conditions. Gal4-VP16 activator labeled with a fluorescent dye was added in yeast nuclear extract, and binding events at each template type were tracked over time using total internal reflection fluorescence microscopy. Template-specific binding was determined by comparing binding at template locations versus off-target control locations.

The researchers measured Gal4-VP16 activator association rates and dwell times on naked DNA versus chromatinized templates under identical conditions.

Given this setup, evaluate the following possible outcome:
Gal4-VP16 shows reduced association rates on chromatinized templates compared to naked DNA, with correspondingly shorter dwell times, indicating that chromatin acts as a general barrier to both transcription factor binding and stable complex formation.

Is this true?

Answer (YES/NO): YES